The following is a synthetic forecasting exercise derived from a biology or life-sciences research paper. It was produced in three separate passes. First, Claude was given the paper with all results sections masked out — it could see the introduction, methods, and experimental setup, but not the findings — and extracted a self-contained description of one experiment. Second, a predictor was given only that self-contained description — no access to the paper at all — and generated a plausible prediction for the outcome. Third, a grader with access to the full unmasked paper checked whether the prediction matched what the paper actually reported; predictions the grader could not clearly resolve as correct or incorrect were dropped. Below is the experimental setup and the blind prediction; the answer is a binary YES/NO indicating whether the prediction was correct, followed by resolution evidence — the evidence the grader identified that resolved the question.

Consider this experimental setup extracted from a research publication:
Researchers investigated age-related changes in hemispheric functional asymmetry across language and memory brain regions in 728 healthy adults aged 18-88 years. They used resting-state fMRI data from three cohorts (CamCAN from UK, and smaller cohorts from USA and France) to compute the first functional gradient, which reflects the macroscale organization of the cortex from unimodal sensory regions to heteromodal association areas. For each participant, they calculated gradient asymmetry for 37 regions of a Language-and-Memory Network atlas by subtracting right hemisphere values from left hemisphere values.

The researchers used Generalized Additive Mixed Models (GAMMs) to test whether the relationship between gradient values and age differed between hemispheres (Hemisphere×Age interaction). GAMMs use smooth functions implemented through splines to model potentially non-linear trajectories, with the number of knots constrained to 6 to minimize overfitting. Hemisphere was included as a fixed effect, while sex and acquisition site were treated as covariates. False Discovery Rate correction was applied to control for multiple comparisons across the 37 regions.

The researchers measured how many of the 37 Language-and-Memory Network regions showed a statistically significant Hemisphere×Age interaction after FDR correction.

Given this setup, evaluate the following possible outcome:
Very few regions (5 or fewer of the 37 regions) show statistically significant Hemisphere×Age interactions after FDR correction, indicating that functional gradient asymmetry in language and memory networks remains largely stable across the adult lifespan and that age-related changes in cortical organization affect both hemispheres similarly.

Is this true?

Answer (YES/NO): NO